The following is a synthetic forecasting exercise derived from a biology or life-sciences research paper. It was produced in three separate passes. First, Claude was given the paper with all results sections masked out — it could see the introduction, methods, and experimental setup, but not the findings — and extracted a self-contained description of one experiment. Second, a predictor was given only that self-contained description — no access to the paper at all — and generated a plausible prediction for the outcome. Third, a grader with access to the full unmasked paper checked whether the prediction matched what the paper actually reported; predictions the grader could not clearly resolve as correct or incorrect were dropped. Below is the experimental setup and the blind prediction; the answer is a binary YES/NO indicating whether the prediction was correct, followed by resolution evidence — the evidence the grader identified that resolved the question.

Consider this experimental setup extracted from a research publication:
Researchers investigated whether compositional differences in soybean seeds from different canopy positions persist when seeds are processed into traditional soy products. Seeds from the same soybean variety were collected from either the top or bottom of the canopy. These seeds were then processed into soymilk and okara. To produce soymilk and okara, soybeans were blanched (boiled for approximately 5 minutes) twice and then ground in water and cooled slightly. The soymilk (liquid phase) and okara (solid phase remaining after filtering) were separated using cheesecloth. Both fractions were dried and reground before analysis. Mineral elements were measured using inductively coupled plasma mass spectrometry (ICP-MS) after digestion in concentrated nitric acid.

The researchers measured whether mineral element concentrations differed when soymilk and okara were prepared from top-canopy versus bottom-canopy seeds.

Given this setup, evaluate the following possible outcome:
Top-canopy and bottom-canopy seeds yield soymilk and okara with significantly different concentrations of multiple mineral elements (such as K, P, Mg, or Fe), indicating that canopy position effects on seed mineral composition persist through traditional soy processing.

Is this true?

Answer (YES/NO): NO